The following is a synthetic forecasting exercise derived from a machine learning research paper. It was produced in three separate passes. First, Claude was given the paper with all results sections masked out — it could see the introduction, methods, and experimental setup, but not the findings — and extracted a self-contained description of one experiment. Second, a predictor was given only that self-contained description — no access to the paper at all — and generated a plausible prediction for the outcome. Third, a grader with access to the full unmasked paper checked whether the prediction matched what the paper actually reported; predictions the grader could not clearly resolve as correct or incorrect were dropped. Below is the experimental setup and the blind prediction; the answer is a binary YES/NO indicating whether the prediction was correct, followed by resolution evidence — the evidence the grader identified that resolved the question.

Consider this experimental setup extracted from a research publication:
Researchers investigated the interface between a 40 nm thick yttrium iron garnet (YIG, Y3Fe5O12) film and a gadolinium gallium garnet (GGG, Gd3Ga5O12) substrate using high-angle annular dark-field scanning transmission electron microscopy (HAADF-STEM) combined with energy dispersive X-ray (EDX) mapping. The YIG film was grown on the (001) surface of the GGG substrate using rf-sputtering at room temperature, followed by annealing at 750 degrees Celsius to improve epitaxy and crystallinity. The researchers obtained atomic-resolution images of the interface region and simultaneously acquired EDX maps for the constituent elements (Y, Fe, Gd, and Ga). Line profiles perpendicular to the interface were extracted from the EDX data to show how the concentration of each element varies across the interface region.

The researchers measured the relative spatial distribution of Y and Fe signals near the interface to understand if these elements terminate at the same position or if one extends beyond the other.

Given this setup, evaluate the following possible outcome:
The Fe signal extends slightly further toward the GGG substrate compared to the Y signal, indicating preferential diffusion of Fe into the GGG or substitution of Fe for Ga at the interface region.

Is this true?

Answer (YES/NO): YES